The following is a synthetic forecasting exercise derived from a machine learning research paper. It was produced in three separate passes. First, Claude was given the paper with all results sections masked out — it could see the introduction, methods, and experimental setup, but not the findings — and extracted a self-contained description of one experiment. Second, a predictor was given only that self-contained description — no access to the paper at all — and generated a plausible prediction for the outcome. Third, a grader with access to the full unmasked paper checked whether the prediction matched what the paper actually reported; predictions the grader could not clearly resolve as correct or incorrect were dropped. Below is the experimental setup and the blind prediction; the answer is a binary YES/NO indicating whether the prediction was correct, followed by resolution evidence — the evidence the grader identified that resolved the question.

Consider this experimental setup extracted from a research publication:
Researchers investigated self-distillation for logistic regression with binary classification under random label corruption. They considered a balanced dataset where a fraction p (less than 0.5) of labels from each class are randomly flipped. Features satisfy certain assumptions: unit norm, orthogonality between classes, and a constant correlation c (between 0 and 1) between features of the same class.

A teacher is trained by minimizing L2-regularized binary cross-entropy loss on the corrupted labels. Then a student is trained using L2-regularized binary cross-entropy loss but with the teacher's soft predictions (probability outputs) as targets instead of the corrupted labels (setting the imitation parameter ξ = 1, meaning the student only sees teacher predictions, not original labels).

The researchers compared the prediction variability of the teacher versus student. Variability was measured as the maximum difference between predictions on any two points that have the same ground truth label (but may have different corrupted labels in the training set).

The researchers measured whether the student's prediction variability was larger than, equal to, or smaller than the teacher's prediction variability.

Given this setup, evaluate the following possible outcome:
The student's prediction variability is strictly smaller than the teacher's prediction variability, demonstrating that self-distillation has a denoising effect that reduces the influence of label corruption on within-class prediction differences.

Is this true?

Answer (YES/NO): YES